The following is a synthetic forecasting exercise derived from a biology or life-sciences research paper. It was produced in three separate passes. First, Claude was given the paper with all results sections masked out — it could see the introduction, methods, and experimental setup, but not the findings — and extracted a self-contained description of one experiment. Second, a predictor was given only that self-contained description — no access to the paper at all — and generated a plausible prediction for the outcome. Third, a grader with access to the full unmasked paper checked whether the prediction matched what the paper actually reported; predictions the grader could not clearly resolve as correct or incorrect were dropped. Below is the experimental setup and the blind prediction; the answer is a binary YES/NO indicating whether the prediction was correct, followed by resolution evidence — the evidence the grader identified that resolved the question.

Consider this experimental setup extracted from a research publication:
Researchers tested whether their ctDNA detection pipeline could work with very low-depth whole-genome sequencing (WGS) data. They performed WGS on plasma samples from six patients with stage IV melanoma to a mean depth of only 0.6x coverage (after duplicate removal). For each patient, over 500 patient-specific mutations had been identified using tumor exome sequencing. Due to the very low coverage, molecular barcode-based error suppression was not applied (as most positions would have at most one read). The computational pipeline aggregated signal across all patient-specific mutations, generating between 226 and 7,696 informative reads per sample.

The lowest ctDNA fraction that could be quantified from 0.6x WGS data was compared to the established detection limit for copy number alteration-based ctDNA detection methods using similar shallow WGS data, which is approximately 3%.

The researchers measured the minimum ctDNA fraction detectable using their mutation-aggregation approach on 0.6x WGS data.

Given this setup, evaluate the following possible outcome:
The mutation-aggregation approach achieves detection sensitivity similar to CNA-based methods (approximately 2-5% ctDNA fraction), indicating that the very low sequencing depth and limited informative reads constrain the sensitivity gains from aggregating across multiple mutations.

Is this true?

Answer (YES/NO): NO